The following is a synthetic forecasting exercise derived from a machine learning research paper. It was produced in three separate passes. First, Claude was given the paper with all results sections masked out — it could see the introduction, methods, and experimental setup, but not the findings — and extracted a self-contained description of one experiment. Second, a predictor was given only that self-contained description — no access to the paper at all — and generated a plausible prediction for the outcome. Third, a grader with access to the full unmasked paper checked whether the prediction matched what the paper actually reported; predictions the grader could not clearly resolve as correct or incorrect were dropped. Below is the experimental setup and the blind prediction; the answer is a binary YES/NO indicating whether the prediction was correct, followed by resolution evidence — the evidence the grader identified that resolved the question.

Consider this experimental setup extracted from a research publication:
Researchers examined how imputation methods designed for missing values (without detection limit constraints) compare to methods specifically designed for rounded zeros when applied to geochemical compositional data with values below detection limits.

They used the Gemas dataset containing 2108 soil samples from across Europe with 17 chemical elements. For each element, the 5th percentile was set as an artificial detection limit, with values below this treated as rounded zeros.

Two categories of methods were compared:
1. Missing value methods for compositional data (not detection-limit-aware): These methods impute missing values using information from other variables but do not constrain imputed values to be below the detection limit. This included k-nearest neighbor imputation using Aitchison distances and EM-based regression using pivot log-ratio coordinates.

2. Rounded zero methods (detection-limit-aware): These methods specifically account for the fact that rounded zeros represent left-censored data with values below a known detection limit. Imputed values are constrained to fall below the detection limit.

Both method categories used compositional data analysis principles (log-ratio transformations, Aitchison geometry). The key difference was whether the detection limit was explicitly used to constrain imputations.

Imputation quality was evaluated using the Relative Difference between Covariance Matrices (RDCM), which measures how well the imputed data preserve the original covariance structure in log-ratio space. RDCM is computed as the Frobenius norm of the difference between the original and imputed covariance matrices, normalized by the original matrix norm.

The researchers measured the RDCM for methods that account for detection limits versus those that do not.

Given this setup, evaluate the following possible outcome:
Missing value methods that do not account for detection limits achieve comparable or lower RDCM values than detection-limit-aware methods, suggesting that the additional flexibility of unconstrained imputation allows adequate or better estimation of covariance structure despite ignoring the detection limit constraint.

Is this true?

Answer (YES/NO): NO